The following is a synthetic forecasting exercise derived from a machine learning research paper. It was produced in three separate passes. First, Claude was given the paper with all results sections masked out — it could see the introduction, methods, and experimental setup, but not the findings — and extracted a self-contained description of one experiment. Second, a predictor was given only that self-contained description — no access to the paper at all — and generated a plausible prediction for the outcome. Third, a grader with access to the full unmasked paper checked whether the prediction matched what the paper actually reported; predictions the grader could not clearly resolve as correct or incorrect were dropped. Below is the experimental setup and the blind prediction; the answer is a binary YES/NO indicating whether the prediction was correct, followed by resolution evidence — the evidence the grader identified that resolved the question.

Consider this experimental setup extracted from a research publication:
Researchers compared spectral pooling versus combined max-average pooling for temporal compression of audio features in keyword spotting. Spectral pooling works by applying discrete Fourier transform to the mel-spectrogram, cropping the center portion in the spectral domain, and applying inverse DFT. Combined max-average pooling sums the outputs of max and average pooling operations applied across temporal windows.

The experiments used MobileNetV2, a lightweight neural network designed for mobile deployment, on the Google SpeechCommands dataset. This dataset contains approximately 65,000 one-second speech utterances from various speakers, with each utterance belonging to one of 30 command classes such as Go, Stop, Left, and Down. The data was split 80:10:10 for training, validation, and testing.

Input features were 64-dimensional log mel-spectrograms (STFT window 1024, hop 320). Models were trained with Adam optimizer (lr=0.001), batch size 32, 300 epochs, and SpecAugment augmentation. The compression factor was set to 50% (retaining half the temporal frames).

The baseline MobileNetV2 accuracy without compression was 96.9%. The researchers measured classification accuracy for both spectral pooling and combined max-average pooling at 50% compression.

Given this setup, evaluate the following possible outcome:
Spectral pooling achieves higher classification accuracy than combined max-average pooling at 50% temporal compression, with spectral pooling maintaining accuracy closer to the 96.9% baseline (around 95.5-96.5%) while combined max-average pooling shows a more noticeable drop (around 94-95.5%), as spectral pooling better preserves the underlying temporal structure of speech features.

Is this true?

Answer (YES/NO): NO